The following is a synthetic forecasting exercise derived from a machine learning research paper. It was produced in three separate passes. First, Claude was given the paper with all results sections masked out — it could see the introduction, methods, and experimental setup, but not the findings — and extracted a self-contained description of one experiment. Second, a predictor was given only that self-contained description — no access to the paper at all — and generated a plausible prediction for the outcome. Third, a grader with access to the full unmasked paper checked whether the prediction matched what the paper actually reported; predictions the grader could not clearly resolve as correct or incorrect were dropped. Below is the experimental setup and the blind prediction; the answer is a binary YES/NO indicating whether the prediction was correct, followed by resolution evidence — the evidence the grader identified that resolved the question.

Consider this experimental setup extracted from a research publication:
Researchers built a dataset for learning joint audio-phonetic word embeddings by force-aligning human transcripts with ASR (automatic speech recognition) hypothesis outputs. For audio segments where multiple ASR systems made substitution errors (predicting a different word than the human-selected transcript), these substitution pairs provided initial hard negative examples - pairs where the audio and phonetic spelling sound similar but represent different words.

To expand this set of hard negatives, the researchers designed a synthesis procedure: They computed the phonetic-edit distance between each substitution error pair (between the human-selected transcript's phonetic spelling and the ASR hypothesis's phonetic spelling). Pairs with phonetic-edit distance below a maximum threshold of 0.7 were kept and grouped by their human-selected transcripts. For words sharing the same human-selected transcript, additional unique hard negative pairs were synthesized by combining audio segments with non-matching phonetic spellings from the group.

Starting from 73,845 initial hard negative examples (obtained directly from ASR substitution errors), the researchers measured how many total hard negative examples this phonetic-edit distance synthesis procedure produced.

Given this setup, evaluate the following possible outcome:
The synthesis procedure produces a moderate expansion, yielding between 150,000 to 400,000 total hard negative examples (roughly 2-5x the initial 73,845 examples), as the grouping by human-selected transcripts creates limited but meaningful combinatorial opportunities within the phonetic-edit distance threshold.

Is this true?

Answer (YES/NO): NO